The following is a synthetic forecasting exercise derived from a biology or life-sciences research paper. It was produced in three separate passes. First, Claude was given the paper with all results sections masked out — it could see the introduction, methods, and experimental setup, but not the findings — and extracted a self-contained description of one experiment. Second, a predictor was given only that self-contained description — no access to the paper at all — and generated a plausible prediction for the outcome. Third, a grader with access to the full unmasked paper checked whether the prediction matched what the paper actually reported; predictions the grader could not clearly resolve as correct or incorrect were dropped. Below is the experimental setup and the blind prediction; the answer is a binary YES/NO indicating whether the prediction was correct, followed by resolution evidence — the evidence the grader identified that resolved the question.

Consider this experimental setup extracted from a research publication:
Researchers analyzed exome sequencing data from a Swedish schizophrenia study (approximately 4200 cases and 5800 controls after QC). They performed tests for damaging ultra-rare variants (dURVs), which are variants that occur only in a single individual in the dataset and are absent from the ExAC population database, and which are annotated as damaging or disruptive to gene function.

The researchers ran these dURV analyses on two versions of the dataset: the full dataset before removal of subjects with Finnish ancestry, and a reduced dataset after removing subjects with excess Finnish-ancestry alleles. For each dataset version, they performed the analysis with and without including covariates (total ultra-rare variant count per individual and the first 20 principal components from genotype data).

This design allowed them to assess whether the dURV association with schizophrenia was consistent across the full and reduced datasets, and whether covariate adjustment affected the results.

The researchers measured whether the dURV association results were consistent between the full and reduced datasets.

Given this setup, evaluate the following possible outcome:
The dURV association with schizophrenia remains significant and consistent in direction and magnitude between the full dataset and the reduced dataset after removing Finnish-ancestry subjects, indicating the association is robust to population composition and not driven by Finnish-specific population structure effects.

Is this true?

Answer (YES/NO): NO